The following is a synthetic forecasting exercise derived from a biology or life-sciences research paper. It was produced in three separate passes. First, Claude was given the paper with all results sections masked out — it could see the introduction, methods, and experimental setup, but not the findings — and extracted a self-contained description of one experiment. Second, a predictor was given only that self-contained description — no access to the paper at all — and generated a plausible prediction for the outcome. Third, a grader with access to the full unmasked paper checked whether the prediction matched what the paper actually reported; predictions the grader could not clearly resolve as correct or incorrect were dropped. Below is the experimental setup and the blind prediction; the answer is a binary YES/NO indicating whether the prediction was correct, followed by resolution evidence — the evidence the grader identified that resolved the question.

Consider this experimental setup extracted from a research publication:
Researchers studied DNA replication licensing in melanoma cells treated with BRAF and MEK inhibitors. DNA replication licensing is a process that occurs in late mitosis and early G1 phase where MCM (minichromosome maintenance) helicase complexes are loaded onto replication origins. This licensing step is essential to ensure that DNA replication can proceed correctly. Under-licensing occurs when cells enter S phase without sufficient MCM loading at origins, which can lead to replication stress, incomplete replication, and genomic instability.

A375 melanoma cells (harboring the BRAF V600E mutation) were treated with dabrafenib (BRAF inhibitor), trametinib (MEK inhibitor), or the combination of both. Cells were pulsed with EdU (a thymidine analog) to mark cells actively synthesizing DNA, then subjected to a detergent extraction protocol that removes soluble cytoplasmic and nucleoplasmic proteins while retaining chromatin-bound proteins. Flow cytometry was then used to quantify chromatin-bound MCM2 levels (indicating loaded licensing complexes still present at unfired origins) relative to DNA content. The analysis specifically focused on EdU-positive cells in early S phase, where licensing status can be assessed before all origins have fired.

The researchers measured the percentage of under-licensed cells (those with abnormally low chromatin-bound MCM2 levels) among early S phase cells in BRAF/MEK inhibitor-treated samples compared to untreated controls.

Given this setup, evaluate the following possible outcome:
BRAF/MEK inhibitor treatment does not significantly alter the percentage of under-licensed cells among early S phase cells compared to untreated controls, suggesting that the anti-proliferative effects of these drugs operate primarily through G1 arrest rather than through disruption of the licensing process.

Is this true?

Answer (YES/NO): NO